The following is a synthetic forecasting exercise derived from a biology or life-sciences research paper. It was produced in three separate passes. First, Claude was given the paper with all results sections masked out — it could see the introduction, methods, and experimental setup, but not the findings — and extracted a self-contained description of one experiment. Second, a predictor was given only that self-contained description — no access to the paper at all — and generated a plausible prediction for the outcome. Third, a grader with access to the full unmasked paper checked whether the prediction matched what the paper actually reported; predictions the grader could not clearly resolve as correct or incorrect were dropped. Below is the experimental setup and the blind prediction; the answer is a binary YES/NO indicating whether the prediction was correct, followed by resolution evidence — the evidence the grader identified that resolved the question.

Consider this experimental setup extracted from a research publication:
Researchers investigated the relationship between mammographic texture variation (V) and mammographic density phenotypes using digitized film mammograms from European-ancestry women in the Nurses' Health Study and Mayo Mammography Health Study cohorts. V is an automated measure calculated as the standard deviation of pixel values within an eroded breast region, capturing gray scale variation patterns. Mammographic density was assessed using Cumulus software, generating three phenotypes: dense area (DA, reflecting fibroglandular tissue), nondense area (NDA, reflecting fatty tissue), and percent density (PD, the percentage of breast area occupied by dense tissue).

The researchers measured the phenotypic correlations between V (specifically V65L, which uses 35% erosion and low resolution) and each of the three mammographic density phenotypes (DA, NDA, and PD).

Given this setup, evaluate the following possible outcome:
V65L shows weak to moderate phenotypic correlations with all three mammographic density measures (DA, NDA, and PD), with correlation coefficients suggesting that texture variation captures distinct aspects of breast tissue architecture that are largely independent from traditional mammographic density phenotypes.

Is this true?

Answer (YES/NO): NO